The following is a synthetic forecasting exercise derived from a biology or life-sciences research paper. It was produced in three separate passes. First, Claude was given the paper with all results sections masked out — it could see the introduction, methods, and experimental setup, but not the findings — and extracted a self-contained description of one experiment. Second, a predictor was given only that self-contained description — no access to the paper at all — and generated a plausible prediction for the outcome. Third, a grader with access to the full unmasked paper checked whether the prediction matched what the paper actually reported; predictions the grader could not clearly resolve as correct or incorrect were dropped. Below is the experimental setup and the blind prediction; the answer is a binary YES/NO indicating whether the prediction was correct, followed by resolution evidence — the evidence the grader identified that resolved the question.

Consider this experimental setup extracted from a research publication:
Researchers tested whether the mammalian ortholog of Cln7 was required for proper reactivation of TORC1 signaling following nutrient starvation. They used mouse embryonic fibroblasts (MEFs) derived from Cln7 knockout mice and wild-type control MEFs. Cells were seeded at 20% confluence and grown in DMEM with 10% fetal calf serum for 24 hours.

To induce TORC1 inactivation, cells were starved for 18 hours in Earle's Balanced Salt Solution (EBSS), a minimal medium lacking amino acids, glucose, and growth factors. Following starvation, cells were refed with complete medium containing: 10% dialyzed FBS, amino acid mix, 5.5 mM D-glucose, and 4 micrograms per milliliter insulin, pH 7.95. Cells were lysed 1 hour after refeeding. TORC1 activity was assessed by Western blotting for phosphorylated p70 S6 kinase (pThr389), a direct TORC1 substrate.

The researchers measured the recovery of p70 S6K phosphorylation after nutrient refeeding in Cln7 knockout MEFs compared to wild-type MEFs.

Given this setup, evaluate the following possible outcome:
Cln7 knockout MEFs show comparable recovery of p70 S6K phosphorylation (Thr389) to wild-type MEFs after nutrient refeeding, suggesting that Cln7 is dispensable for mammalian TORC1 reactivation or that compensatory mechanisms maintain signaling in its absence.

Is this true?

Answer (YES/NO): NO